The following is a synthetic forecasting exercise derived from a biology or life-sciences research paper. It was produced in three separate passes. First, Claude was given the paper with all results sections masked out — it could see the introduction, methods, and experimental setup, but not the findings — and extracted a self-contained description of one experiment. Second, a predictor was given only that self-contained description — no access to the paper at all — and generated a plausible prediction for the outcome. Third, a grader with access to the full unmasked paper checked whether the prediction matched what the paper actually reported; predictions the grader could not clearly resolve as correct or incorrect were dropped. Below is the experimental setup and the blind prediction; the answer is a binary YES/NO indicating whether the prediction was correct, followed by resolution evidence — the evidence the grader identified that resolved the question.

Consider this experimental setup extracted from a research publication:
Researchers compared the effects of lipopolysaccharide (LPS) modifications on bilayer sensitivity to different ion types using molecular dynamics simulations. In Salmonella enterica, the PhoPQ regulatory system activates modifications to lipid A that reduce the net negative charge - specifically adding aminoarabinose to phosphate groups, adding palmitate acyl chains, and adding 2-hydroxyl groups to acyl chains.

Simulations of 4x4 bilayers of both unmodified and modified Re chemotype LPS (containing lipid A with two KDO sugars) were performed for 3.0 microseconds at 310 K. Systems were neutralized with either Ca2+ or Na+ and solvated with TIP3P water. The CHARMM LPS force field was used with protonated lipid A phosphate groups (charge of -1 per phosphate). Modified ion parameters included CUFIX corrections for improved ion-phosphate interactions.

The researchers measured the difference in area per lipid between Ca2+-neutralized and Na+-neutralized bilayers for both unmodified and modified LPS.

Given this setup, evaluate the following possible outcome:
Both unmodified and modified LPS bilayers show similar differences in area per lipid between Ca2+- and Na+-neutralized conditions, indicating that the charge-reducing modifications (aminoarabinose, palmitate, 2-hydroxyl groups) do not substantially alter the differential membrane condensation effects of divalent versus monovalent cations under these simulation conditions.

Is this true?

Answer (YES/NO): NO